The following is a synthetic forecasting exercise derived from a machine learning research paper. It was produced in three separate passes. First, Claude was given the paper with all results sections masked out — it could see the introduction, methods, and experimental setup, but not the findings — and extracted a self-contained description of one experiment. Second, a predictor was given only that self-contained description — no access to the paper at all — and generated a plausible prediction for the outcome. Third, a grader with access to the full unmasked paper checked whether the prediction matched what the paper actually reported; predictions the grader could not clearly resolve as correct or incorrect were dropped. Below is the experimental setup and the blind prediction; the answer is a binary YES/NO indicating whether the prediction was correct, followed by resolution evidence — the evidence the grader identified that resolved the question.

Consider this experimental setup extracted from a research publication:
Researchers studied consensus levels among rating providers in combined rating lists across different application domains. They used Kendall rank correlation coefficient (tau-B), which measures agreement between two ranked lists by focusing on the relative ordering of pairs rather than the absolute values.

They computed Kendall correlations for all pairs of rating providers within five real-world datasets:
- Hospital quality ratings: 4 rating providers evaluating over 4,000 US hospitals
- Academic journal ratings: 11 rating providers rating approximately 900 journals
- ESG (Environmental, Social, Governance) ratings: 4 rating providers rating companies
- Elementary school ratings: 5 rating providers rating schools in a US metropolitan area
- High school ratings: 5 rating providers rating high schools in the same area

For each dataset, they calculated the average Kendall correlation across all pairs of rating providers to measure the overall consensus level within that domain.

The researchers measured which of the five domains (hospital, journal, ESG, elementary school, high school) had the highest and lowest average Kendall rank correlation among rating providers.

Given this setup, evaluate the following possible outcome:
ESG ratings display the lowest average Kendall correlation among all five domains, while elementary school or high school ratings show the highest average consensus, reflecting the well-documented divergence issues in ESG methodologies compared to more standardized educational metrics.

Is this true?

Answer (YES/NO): NO